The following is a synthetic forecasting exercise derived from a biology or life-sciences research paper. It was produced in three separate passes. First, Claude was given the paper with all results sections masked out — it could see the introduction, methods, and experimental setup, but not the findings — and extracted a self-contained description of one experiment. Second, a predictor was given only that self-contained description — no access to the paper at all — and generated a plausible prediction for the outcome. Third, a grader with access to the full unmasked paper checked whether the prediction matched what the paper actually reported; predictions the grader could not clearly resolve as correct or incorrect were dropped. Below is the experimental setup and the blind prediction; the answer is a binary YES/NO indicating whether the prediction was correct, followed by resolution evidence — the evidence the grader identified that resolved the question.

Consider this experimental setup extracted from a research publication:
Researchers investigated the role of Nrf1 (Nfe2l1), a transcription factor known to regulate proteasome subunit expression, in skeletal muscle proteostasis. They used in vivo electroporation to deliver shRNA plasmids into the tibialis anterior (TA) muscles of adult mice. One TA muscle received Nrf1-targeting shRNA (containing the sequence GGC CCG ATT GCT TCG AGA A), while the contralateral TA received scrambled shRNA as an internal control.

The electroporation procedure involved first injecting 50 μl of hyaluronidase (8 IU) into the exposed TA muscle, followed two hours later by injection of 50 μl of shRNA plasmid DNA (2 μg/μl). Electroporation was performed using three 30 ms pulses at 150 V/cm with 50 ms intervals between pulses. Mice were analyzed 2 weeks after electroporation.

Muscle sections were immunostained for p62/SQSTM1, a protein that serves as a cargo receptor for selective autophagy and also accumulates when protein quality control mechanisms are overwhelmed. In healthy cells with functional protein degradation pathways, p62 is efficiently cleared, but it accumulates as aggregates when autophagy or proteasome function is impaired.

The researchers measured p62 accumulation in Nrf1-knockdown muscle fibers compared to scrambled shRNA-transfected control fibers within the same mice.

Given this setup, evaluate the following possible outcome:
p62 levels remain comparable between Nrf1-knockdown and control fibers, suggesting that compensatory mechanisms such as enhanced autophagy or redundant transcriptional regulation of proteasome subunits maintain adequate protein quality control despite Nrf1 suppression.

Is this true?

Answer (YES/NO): NO